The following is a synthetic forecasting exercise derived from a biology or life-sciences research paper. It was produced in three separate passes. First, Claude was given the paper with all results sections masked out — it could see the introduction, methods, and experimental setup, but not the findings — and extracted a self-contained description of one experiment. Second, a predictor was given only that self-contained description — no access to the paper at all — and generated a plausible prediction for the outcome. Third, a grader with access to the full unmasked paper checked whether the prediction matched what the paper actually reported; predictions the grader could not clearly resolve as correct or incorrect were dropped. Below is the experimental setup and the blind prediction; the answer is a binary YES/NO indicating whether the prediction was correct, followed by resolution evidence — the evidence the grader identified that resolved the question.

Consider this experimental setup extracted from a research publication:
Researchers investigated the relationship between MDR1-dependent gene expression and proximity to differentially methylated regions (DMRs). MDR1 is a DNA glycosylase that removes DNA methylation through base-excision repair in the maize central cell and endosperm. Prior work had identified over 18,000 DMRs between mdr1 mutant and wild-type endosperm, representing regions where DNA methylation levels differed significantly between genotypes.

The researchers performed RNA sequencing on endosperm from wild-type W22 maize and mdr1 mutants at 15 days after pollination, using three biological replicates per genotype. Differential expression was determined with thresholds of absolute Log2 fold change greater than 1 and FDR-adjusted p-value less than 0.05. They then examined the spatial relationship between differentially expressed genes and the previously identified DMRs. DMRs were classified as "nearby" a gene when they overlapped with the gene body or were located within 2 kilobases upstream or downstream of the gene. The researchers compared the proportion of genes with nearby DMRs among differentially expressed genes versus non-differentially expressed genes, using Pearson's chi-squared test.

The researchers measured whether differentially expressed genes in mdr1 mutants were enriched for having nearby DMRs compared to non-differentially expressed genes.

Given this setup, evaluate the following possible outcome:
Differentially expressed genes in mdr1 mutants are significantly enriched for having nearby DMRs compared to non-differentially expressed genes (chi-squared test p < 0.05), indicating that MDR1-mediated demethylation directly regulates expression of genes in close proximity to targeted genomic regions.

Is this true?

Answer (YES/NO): YES